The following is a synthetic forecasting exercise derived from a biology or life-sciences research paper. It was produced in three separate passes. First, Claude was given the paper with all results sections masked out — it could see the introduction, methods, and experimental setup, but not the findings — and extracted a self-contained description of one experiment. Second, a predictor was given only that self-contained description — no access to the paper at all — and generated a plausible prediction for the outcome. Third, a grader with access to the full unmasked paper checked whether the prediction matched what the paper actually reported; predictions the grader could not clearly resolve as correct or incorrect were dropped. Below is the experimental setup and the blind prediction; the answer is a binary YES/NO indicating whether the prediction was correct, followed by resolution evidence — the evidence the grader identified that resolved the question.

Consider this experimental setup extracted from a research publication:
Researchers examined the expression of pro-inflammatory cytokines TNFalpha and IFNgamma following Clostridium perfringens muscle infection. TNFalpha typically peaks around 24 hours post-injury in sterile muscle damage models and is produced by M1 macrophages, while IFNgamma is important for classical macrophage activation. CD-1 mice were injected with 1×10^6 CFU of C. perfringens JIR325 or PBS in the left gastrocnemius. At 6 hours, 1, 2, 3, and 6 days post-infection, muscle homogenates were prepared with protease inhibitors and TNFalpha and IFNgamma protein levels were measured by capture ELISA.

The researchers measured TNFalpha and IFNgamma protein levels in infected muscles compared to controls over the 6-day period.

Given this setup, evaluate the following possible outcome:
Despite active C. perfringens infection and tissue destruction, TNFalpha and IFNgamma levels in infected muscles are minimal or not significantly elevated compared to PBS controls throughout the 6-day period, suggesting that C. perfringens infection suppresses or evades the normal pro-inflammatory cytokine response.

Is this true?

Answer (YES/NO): NO